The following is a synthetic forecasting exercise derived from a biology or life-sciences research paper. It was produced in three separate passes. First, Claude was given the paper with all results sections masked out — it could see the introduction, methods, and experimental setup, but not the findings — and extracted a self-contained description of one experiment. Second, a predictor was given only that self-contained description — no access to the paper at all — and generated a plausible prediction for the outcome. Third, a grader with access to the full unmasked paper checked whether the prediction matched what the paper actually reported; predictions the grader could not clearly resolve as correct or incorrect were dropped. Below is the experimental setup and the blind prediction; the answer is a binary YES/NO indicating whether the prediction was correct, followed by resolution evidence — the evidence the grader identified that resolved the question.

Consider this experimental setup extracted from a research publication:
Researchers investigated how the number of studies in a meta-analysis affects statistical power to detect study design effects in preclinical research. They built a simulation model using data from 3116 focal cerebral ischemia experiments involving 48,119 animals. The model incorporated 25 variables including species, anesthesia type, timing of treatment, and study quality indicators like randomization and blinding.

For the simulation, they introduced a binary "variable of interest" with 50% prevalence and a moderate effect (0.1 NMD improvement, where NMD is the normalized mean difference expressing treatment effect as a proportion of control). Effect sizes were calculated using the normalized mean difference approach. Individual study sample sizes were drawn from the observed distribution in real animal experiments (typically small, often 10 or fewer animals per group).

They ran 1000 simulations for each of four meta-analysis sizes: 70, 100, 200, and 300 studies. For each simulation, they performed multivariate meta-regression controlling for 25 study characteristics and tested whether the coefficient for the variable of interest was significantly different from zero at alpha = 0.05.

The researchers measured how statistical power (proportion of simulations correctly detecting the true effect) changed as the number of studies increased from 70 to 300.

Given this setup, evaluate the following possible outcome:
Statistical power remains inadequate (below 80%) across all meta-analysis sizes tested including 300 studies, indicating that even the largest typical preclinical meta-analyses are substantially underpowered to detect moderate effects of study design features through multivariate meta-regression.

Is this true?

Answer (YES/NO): NO